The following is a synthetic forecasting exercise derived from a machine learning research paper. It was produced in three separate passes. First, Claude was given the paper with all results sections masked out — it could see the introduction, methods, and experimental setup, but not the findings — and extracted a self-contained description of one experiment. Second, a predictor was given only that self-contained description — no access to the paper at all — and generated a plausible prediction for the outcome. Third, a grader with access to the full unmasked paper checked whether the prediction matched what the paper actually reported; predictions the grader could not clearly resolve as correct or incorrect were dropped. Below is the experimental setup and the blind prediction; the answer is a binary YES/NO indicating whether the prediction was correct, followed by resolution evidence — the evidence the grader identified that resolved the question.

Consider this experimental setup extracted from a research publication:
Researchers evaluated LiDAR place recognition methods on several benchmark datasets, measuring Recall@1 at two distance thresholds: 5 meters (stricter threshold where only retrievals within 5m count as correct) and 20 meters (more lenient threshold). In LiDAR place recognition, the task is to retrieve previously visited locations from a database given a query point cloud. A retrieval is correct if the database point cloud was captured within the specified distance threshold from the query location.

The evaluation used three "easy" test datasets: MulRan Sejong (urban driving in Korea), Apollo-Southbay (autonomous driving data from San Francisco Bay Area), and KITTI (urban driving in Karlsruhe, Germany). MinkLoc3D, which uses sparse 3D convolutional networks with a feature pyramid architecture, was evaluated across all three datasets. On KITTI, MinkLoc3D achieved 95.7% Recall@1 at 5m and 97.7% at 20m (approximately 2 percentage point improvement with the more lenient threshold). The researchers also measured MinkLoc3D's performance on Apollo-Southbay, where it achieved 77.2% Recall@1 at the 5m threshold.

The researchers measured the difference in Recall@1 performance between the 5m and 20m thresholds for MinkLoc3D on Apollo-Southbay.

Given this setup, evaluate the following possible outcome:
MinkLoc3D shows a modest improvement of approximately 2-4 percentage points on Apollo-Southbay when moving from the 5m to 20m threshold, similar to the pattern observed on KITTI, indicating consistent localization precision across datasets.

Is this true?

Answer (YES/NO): NO